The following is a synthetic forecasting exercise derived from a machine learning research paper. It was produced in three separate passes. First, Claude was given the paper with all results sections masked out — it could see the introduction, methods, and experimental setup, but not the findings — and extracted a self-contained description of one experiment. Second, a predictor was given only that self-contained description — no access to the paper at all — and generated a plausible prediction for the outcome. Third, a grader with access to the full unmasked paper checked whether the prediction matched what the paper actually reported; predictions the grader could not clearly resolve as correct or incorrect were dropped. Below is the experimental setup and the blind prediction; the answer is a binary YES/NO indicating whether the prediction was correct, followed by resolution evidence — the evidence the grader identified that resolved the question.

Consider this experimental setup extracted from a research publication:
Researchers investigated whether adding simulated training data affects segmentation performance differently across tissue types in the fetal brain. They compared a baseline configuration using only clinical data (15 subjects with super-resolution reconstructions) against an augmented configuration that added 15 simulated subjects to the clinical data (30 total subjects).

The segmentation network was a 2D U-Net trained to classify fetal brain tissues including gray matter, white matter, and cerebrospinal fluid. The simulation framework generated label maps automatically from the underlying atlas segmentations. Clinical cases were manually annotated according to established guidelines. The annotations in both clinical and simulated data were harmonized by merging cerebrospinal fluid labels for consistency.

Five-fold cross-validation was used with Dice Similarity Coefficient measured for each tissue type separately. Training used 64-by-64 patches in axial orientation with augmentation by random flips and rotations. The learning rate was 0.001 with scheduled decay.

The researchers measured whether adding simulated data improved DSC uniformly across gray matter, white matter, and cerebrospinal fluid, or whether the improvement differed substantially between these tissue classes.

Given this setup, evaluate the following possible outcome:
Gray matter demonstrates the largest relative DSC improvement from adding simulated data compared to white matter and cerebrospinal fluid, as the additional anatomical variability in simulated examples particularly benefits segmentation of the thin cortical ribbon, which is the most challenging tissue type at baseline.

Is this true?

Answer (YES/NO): YES